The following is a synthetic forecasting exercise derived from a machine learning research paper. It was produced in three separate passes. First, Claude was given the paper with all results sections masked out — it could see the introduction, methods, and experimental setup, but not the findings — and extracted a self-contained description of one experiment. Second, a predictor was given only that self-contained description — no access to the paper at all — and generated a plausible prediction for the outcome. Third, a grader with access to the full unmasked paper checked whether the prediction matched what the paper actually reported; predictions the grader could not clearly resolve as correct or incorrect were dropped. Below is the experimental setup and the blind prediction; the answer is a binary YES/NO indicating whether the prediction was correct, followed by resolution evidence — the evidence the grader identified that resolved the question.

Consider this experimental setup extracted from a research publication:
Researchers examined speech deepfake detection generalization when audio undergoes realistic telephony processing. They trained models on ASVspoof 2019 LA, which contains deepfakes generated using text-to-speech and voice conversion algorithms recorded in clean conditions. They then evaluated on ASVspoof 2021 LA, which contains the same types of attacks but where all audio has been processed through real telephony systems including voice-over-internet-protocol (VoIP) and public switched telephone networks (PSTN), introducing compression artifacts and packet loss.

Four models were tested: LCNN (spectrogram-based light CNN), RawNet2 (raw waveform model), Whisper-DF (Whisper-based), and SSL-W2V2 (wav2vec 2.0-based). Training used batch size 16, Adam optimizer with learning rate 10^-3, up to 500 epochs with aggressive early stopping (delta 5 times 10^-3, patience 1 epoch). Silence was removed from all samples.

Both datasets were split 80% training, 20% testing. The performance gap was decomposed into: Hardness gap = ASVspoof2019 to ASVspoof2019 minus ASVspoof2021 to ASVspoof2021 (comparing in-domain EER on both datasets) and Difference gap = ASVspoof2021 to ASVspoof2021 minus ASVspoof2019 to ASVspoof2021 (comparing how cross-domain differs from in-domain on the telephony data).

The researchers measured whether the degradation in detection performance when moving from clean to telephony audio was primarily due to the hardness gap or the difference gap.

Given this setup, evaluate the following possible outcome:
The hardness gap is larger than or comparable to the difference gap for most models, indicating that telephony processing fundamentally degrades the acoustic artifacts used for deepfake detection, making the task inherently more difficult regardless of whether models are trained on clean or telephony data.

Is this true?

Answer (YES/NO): NO